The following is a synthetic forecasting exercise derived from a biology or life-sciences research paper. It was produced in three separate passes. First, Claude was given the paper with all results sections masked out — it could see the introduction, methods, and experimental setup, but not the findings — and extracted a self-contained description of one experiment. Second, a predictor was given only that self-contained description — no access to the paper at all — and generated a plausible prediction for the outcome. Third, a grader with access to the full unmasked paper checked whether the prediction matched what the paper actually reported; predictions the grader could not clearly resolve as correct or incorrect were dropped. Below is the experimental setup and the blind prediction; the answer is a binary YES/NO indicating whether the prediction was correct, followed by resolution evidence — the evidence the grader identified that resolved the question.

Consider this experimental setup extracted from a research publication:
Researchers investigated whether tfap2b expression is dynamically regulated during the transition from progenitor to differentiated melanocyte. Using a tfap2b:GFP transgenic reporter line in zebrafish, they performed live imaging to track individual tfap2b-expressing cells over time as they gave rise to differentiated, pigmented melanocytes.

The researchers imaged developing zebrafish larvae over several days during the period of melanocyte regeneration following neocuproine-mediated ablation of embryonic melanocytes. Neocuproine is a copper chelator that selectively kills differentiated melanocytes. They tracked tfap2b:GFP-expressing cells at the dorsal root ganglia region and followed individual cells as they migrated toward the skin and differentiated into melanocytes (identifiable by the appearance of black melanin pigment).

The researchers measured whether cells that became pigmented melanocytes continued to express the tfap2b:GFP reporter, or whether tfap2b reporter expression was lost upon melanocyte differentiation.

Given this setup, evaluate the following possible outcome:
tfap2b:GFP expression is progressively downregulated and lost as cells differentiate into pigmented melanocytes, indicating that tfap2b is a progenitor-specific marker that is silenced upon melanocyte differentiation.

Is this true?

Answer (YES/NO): YES